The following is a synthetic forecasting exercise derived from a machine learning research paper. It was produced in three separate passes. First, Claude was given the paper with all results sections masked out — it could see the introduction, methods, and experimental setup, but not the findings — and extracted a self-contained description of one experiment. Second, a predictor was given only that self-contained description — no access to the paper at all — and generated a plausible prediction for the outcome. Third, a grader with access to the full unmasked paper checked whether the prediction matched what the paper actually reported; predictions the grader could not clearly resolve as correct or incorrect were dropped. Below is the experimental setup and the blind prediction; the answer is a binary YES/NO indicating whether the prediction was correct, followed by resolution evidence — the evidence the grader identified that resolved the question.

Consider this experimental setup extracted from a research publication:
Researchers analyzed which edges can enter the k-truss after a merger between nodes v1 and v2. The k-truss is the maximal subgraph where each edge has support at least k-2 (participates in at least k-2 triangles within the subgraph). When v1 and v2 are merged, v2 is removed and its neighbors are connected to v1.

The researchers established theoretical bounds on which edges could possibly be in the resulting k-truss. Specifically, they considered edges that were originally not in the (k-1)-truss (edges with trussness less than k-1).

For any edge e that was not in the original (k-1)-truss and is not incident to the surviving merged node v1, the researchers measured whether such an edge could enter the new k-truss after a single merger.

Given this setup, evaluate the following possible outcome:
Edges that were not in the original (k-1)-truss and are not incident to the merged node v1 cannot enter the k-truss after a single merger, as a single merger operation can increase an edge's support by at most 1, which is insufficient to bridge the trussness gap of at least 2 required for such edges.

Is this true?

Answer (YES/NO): YES